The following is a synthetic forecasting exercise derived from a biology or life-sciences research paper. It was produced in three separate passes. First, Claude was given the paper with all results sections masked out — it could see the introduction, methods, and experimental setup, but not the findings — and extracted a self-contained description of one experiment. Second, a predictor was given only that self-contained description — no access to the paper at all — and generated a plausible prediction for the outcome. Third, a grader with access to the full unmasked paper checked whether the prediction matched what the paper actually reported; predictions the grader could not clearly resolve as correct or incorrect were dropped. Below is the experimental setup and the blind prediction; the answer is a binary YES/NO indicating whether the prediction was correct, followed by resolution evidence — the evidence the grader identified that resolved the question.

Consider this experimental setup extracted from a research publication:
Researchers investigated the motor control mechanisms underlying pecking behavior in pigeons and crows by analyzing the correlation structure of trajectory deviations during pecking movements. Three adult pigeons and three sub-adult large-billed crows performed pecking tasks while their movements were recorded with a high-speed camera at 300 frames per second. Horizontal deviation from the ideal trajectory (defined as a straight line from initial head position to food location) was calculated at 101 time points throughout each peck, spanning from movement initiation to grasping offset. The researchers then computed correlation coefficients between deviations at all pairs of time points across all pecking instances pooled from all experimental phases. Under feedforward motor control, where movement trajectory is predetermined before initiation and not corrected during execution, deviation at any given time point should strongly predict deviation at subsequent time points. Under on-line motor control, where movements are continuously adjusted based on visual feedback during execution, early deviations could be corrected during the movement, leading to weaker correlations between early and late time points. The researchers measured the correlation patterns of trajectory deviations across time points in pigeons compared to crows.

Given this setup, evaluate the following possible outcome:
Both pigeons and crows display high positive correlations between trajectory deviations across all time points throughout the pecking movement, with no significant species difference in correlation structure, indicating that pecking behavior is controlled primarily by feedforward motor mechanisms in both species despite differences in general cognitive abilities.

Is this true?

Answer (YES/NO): NO